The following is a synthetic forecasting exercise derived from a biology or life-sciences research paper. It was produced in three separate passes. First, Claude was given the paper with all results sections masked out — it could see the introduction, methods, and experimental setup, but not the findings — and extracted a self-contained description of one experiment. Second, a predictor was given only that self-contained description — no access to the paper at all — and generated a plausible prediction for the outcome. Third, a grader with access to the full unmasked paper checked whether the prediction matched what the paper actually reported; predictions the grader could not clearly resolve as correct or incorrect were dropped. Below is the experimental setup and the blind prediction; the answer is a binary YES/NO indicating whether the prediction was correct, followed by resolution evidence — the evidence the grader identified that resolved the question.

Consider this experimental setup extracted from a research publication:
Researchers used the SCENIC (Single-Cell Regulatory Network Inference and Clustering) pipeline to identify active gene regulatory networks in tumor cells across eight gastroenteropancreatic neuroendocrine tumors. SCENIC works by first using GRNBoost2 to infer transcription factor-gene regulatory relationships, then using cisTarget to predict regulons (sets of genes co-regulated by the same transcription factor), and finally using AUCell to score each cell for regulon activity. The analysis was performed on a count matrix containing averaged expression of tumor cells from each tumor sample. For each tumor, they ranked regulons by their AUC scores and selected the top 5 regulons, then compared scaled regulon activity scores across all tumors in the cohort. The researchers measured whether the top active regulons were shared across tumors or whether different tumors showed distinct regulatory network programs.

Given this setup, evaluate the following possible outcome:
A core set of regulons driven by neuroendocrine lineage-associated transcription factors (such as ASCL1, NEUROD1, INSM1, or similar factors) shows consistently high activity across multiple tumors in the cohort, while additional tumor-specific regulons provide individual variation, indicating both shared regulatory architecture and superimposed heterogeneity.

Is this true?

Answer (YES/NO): NO